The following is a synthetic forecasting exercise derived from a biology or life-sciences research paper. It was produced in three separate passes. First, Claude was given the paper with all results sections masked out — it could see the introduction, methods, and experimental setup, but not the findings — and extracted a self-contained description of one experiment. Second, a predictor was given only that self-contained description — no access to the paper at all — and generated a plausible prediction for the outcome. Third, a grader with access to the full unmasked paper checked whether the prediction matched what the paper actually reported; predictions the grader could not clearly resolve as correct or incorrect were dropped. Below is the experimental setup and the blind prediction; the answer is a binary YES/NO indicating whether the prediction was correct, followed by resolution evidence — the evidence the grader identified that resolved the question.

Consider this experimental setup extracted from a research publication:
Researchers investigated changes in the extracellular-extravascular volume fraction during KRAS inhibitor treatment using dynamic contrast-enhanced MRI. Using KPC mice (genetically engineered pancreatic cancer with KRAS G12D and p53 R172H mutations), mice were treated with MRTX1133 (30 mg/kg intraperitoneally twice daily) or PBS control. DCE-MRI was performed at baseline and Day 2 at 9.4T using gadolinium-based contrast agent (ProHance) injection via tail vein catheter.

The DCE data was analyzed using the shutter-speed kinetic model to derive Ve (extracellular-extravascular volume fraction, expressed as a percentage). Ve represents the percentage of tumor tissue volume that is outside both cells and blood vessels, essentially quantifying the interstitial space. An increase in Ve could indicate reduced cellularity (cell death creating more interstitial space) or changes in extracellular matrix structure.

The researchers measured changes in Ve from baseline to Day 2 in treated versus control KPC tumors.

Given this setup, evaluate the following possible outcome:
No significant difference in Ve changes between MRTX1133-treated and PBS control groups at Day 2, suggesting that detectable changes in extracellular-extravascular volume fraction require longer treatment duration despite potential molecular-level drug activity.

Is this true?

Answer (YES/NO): YES